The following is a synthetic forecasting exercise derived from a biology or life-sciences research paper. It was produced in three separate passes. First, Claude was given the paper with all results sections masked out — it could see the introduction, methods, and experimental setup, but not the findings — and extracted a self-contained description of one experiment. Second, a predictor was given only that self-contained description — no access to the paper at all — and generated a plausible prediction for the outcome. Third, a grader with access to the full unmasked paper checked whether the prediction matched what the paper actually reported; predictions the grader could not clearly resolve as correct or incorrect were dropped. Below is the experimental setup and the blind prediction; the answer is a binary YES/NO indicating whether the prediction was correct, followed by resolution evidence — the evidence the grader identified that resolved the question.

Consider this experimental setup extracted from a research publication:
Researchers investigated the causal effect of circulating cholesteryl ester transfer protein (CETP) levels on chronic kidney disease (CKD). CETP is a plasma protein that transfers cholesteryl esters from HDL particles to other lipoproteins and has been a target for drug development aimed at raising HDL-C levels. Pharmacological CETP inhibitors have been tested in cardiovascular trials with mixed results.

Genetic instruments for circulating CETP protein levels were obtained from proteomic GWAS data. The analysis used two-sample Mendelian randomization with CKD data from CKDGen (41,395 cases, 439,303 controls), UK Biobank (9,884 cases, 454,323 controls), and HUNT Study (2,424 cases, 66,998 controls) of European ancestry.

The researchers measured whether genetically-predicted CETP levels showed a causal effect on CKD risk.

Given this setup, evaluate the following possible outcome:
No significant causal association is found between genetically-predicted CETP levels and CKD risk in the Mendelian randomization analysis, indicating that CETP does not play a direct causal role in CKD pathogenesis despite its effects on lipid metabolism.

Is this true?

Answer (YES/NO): NO